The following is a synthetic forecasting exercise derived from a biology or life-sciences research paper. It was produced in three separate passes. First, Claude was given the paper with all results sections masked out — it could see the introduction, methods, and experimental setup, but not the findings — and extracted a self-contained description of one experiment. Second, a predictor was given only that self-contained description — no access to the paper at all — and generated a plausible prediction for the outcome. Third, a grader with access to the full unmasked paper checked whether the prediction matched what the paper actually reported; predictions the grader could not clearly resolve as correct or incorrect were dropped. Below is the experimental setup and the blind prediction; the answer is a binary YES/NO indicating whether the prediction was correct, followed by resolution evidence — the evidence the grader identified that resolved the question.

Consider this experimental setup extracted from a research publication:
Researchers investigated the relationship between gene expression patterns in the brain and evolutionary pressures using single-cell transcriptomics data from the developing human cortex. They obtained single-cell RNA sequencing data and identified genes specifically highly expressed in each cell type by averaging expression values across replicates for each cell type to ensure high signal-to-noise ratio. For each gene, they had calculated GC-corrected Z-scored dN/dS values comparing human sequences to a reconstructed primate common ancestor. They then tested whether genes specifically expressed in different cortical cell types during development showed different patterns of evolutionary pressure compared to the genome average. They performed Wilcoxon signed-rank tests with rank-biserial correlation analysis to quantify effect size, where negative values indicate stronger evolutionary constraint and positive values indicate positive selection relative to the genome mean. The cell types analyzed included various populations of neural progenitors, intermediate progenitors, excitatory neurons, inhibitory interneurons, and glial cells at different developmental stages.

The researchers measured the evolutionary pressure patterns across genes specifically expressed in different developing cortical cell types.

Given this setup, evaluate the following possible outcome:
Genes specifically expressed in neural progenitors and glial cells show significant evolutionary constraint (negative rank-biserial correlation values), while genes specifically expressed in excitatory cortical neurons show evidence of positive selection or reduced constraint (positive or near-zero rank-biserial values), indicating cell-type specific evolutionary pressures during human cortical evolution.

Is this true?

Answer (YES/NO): NO